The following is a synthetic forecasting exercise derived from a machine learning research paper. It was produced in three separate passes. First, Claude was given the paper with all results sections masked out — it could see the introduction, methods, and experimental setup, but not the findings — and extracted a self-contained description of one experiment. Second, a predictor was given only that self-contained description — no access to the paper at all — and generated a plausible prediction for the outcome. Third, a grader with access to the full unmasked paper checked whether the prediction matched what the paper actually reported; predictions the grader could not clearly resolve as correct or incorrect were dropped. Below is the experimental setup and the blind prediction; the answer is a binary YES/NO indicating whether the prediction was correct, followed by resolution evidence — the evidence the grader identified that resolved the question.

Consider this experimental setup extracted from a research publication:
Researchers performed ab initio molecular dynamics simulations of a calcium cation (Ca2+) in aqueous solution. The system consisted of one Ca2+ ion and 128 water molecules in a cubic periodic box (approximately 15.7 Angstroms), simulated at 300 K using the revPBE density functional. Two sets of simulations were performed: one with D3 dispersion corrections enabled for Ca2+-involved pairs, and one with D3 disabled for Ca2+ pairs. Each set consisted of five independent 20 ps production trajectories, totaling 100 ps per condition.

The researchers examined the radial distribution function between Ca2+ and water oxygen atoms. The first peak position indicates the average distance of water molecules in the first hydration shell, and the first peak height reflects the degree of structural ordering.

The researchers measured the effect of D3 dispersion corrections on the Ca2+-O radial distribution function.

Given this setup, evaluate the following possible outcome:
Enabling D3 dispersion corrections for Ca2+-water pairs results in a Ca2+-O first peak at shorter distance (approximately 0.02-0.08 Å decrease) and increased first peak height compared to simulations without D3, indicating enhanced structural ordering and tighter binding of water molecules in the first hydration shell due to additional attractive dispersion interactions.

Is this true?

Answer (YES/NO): NO